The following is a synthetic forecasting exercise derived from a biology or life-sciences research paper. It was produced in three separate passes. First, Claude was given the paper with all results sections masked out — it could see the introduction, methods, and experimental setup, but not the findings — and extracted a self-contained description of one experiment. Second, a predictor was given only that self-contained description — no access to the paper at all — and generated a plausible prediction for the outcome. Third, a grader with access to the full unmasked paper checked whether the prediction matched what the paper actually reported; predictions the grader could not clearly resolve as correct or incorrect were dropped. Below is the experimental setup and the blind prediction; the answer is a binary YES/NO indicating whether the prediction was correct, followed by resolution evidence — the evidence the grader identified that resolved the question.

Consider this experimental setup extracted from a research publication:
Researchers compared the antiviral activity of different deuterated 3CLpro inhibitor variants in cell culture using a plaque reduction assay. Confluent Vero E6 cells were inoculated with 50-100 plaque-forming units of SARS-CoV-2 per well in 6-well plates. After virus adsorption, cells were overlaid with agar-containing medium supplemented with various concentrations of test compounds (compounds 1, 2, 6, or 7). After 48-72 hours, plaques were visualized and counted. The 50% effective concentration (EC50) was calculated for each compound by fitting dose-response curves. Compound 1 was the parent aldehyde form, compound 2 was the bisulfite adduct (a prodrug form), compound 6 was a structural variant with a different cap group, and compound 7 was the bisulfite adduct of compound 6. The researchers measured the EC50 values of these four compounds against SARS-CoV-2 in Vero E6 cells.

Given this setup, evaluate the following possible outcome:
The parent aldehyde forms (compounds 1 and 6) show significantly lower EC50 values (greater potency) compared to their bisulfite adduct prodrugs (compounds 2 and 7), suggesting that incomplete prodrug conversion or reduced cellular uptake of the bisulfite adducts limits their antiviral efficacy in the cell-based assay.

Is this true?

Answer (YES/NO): NO